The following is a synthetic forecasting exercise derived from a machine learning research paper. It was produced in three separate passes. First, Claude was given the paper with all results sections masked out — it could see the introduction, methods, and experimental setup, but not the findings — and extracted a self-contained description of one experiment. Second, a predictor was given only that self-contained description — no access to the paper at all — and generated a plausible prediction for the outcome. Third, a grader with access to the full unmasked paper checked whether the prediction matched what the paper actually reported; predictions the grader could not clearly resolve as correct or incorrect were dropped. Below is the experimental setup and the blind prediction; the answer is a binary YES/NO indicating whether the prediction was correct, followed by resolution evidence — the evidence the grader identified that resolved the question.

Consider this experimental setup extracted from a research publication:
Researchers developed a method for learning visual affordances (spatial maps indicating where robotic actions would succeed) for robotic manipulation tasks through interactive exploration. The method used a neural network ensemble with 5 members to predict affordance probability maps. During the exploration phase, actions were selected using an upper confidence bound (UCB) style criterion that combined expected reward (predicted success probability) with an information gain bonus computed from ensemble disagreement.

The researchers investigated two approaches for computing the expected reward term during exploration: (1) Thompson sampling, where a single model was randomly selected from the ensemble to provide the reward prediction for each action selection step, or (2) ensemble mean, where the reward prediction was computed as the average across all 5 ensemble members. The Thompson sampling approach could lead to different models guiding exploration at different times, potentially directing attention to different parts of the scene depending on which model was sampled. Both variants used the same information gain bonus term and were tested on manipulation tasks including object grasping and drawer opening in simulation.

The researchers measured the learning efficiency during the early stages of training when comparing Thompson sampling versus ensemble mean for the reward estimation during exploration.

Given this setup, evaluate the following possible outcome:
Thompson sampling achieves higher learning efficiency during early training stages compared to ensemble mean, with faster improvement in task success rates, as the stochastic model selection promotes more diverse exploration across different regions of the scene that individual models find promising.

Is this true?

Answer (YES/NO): YES